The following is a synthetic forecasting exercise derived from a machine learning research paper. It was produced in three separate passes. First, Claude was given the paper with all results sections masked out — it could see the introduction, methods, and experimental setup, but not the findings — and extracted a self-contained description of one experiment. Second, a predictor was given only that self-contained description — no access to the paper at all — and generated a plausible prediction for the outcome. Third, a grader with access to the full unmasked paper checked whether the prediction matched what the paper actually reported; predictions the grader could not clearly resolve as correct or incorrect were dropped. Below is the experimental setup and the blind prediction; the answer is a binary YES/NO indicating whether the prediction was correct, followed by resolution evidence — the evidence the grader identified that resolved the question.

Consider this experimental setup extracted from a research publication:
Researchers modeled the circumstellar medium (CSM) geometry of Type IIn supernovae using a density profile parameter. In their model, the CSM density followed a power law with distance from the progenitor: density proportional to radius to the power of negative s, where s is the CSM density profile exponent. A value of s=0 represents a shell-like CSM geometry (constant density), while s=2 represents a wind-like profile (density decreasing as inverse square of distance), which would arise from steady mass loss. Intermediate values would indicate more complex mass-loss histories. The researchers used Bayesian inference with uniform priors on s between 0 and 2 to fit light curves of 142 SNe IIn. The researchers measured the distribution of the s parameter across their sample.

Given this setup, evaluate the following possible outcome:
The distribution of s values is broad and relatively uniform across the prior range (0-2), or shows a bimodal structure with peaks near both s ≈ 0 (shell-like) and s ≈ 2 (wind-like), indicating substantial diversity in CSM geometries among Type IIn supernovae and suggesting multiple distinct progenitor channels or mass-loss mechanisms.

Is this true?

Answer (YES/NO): NO